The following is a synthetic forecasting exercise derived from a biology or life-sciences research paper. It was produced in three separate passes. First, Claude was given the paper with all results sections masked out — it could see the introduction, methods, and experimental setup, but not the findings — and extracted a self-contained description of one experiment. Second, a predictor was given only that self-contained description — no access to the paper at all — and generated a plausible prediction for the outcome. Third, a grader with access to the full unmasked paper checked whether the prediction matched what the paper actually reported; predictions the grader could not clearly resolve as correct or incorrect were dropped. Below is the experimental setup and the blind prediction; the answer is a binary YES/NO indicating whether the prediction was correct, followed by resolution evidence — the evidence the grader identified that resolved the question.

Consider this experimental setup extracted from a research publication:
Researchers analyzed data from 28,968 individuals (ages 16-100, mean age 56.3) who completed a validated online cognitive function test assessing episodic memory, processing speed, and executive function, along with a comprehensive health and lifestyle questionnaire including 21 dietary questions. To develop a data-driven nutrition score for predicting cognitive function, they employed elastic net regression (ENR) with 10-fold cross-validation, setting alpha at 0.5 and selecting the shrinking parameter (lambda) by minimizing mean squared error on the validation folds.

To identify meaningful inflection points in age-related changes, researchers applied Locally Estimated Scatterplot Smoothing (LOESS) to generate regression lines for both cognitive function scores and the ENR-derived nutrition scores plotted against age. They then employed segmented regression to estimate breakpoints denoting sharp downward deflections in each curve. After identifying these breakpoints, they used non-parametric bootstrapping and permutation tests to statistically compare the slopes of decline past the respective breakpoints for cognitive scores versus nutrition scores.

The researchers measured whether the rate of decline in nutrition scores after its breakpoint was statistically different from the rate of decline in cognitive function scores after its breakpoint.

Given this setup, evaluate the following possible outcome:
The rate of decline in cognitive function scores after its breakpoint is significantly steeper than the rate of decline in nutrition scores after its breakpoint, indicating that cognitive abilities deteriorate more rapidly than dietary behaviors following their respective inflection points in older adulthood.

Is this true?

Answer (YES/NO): YES